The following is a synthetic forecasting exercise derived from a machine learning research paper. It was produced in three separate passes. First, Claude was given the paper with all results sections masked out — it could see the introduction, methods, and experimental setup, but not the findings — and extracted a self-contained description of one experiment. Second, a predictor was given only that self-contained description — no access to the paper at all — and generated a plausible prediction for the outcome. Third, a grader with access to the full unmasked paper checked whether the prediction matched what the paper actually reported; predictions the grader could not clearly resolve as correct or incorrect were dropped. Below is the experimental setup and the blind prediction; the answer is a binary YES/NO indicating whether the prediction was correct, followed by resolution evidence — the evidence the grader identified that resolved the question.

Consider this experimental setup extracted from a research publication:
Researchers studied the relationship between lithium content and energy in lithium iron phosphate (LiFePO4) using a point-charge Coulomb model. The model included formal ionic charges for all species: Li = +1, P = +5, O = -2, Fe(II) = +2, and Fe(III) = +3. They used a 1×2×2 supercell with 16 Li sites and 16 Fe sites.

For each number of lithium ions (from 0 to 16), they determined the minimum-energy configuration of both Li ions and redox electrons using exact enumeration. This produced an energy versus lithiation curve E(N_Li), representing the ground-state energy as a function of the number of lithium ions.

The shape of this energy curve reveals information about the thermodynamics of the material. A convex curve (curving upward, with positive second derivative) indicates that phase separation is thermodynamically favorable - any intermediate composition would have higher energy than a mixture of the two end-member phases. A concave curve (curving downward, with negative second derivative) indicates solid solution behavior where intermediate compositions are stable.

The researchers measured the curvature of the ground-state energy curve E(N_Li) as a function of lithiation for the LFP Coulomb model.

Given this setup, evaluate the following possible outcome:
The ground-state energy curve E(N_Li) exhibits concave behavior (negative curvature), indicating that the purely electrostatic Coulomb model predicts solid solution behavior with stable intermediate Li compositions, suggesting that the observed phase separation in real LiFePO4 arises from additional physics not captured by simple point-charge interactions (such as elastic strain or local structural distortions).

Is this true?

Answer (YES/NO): NO